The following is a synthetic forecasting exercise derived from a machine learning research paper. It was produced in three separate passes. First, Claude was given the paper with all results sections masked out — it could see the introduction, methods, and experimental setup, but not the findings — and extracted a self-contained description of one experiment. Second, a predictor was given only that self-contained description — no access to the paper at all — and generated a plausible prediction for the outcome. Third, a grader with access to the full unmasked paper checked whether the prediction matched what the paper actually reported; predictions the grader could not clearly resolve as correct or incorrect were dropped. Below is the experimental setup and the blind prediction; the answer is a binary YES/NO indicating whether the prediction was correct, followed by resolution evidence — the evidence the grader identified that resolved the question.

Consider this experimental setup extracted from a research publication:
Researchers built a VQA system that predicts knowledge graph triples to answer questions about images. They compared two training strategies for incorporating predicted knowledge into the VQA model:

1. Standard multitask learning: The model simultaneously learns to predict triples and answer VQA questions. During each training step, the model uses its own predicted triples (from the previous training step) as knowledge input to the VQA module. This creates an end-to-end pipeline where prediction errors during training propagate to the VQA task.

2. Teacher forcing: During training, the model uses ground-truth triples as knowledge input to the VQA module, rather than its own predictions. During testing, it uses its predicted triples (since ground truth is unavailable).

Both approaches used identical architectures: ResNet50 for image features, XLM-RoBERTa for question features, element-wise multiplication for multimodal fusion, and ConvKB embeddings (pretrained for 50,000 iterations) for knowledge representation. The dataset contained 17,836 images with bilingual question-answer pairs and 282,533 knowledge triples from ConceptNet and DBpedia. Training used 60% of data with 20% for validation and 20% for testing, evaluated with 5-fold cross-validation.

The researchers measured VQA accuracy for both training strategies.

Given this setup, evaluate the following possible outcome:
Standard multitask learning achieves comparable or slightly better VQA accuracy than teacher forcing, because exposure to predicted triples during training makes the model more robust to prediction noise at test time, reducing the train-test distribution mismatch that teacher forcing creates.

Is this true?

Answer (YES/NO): NO